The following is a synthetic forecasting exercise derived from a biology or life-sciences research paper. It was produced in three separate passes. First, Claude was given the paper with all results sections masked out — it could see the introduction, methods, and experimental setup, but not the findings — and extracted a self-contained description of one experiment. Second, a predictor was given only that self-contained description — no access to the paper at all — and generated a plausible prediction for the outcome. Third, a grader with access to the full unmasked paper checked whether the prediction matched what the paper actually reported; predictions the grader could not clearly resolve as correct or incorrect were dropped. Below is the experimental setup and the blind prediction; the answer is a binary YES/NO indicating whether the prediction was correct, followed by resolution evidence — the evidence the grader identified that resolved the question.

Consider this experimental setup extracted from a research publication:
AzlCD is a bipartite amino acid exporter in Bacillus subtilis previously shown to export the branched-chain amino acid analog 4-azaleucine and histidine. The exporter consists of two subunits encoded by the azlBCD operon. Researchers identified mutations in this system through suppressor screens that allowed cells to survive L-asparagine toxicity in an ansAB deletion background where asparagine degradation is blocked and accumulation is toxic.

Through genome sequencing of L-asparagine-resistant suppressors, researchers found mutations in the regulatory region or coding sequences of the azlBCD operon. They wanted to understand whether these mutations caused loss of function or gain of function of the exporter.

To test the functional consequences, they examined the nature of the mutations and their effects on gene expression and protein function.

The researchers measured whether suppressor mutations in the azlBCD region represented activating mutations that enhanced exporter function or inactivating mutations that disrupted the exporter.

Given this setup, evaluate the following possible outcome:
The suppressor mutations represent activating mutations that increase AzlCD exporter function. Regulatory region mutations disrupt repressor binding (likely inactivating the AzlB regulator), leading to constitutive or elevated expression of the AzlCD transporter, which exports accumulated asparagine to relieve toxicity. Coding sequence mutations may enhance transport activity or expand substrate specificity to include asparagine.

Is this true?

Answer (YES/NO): YES